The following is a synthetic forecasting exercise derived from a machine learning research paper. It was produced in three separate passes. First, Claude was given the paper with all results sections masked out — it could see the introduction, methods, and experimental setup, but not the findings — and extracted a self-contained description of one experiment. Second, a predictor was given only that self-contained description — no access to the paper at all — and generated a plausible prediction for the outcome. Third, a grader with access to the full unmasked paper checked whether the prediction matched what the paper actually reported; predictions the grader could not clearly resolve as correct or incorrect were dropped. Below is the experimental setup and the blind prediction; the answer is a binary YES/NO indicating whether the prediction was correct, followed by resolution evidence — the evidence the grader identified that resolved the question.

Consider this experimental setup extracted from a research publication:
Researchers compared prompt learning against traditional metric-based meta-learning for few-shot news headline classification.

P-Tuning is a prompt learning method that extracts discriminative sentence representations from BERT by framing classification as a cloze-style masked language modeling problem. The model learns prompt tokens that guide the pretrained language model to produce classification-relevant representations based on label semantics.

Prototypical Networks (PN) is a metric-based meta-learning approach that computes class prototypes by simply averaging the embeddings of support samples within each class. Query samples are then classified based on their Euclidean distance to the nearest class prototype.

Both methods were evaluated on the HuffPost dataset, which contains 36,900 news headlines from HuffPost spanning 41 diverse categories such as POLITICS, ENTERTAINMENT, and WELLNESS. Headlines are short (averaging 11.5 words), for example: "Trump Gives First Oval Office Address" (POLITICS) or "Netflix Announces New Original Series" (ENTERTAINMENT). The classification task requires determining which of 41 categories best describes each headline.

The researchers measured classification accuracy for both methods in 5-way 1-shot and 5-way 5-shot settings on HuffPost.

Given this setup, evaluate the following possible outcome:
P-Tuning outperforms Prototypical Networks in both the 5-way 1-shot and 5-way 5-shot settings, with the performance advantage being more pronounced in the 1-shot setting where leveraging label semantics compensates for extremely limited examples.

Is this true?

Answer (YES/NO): NO